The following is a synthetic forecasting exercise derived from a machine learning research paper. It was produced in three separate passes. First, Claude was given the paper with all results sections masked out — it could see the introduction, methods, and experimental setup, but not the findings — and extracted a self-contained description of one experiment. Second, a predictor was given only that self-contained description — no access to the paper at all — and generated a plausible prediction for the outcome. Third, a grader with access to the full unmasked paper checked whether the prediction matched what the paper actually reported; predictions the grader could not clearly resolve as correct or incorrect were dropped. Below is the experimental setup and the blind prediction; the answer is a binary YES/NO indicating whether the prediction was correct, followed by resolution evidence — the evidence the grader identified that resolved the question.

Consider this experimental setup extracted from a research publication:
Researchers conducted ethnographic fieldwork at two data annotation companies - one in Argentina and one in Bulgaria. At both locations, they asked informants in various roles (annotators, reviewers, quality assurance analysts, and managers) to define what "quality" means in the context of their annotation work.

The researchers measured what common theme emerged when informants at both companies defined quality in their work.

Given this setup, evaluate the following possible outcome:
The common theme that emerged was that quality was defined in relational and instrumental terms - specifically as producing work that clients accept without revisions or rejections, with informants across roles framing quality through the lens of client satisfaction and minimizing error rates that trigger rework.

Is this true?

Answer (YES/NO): NO